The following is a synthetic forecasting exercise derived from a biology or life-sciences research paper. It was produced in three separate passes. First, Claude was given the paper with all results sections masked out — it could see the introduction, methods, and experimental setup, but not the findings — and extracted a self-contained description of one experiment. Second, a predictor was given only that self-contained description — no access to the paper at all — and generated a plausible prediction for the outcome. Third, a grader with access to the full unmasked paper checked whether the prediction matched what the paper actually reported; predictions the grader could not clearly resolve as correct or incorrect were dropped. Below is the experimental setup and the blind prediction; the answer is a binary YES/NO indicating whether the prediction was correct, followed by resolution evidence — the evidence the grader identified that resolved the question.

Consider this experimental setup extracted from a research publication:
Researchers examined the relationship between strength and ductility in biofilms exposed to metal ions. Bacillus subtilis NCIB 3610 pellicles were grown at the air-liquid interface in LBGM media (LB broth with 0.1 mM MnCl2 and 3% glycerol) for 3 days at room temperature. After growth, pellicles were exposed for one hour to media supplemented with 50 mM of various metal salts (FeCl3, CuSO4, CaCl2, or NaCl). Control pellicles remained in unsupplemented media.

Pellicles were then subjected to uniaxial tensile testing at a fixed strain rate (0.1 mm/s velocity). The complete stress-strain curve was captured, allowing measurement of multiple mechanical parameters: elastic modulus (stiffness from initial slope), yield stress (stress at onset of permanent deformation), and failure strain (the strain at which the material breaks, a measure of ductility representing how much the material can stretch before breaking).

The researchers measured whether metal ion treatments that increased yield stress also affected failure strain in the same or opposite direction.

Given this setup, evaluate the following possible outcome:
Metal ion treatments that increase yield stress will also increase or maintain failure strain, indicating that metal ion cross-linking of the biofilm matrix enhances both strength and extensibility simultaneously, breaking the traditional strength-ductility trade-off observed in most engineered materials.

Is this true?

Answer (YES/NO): NO